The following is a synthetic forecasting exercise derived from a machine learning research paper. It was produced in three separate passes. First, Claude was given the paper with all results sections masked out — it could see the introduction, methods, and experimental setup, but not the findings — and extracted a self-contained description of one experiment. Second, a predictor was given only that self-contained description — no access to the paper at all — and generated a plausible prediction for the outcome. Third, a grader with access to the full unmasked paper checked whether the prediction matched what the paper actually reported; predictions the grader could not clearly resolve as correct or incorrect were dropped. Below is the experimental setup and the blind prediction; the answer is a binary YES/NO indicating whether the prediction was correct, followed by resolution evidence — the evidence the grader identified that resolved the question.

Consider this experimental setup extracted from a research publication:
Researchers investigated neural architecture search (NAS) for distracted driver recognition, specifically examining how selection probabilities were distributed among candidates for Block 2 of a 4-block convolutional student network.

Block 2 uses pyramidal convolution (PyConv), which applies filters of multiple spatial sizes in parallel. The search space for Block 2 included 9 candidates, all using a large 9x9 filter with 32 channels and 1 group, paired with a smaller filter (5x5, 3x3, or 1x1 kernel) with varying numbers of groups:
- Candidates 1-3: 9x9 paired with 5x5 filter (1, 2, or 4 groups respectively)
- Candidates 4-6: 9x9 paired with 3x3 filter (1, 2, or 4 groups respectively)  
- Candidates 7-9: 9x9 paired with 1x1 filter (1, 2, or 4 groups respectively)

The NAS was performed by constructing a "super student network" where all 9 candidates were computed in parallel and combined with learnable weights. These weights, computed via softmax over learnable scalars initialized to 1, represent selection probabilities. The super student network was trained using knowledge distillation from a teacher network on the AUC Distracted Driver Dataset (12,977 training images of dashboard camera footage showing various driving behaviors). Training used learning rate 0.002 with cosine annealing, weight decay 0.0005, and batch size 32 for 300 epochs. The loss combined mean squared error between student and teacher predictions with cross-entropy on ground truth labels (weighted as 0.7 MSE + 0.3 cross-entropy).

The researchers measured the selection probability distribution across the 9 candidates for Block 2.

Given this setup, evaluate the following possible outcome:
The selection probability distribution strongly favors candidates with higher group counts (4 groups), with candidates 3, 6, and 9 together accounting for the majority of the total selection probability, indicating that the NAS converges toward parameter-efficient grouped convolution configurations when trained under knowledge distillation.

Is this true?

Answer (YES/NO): NO